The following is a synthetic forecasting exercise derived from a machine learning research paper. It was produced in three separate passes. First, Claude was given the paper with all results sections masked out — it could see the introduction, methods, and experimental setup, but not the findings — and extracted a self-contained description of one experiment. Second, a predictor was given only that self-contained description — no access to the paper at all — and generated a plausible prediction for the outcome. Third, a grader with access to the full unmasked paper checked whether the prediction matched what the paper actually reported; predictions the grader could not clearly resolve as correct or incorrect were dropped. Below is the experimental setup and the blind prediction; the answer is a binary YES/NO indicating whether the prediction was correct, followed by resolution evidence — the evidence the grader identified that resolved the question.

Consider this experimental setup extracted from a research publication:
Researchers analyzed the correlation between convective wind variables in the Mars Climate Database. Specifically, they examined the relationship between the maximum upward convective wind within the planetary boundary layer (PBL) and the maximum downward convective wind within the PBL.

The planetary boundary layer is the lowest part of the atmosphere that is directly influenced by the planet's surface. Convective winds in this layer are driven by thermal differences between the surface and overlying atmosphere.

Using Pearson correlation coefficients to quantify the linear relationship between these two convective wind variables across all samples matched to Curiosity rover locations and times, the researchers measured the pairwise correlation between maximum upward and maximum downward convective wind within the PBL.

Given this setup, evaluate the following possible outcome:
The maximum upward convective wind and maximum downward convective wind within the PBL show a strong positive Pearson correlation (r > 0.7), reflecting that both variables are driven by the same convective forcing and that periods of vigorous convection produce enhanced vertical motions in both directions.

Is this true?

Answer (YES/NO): YES